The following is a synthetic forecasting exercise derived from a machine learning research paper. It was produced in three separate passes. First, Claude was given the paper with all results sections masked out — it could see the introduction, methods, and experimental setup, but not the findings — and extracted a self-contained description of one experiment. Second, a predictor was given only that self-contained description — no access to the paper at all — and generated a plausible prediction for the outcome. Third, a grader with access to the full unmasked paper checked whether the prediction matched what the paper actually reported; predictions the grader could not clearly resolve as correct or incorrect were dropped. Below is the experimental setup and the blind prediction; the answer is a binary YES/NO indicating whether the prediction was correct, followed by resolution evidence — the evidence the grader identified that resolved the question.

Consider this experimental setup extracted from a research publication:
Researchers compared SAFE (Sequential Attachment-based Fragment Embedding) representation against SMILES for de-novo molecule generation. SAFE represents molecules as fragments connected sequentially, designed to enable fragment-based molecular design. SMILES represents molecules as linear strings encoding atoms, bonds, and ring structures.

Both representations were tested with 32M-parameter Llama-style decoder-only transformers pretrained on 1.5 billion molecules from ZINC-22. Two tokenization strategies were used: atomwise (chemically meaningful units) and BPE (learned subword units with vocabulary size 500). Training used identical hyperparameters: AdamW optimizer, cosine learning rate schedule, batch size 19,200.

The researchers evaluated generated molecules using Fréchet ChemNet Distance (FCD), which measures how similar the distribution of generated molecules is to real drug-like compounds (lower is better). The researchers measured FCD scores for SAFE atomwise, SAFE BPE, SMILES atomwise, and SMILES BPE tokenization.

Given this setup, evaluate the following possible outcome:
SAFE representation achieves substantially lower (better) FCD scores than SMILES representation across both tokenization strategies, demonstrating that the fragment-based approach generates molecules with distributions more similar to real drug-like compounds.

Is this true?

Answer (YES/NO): NO